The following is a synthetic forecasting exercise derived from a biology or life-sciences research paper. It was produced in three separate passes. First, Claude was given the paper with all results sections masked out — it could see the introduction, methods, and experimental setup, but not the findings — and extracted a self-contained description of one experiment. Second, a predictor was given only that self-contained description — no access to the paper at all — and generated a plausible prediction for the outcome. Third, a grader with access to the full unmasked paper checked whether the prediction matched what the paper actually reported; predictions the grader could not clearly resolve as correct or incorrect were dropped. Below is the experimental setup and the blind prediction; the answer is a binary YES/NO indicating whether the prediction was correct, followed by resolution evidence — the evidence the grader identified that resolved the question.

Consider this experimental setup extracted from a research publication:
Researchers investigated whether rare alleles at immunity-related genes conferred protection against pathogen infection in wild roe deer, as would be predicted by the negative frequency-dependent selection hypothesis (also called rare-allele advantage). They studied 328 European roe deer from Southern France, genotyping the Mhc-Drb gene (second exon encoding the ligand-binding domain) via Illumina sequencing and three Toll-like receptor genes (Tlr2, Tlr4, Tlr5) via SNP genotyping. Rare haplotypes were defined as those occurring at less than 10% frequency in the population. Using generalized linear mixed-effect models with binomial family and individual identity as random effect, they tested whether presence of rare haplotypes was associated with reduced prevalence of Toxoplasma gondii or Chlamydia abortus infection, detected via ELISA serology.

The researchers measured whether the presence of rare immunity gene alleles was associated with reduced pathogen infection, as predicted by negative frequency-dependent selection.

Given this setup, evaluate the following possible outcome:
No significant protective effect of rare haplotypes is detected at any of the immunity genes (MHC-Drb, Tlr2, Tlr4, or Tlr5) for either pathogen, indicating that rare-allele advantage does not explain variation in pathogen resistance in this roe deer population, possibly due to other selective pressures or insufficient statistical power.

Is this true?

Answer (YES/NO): YES